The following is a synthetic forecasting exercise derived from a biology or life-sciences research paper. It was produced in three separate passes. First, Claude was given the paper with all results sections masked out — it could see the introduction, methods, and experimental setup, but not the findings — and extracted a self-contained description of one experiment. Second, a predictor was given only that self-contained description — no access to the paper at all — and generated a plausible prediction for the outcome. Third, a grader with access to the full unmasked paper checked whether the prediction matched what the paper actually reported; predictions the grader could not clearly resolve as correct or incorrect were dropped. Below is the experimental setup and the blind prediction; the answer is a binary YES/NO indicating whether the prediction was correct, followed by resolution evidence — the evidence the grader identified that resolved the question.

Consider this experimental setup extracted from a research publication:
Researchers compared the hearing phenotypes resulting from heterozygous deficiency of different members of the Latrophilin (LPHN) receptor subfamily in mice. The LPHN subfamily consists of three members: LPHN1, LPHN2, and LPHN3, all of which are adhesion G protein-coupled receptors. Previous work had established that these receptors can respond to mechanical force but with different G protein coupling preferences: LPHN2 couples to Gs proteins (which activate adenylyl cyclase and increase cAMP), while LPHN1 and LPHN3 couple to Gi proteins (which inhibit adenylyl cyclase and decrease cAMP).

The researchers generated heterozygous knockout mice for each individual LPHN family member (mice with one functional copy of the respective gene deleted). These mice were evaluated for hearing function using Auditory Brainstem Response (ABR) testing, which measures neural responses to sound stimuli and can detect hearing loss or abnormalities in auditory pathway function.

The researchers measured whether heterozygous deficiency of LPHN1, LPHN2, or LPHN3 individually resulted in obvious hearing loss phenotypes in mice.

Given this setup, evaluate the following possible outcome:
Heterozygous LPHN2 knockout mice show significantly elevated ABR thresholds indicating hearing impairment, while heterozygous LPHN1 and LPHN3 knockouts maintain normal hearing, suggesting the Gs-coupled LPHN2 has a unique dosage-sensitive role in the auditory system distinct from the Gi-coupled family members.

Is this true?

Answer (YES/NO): YES